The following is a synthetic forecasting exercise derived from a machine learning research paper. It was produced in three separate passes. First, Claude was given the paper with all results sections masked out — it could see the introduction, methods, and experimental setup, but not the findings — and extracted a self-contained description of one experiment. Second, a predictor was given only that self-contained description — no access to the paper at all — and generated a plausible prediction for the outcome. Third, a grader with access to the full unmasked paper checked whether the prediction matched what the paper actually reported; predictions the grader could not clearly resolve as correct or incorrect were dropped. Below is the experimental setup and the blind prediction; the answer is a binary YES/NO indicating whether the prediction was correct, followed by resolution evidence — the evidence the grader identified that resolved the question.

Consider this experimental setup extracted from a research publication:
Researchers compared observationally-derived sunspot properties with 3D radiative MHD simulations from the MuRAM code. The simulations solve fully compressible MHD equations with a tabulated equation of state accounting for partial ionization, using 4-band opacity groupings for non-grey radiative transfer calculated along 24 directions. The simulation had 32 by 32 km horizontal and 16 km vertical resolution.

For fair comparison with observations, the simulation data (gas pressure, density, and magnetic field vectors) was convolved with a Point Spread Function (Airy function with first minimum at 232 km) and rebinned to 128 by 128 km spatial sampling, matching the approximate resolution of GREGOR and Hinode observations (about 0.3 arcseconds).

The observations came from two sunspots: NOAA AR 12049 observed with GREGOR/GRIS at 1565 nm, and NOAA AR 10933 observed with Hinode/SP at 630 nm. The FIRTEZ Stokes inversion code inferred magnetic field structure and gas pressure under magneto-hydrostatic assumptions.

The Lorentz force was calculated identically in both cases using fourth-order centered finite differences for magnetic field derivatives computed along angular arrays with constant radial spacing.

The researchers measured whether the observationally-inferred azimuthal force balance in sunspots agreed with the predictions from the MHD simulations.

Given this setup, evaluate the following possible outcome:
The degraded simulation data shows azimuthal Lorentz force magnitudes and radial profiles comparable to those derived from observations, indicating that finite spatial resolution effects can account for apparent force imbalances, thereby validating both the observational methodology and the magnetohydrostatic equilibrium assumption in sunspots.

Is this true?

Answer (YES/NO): NO